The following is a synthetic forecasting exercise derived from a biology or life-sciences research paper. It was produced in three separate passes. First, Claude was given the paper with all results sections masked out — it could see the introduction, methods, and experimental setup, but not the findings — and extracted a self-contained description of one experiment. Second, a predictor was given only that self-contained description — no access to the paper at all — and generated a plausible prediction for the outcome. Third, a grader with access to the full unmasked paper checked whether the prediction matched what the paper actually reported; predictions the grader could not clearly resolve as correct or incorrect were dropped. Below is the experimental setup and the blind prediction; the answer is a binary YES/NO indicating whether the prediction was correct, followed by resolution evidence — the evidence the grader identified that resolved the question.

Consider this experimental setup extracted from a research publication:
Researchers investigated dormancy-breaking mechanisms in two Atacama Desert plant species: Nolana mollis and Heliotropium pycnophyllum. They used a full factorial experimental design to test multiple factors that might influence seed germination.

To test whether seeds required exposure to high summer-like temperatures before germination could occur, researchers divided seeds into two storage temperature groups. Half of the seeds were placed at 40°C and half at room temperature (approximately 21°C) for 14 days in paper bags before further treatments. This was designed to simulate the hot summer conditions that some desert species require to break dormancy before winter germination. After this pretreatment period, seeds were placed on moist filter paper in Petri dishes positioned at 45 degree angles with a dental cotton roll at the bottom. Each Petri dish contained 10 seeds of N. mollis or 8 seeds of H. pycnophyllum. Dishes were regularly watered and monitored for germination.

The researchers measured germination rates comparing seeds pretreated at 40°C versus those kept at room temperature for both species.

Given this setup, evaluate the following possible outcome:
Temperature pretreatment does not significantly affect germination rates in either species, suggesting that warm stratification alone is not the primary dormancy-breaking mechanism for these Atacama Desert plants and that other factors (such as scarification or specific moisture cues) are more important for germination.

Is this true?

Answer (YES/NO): NO